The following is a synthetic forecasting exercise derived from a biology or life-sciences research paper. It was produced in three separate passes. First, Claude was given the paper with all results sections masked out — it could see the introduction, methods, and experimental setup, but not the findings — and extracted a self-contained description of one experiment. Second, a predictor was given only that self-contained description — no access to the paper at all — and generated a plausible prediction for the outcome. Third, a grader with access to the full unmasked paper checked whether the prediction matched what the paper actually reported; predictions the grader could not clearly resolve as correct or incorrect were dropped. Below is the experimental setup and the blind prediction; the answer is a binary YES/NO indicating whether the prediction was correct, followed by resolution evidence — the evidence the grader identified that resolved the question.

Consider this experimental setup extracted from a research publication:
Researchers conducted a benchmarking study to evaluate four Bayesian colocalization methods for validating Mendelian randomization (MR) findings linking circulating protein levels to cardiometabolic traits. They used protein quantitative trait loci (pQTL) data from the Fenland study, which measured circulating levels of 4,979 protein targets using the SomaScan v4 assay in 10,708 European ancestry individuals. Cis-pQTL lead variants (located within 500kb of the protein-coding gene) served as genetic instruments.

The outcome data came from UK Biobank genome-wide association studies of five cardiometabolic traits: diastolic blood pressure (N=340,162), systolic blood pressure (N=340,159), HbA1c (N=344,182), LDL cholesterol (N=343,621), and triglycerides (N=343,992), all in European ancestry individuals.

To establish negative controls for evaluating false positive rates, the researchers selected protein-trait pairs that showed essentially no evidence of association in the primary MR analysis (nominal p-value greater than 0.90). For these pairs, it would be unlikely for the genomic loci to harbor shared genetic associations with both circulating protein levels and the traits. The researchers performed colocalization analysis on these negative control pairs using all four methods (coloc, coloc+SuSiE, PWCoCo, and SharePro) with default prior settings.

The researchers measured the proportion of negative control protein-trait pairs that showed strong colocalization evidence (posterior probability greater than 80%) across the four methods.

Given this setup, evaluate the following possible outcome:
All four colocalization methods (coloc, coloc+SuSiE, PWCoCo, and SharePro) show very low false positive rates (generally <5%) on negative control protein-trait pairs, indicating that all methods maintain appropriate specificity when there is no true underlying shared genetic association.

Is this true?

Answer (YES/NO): YES